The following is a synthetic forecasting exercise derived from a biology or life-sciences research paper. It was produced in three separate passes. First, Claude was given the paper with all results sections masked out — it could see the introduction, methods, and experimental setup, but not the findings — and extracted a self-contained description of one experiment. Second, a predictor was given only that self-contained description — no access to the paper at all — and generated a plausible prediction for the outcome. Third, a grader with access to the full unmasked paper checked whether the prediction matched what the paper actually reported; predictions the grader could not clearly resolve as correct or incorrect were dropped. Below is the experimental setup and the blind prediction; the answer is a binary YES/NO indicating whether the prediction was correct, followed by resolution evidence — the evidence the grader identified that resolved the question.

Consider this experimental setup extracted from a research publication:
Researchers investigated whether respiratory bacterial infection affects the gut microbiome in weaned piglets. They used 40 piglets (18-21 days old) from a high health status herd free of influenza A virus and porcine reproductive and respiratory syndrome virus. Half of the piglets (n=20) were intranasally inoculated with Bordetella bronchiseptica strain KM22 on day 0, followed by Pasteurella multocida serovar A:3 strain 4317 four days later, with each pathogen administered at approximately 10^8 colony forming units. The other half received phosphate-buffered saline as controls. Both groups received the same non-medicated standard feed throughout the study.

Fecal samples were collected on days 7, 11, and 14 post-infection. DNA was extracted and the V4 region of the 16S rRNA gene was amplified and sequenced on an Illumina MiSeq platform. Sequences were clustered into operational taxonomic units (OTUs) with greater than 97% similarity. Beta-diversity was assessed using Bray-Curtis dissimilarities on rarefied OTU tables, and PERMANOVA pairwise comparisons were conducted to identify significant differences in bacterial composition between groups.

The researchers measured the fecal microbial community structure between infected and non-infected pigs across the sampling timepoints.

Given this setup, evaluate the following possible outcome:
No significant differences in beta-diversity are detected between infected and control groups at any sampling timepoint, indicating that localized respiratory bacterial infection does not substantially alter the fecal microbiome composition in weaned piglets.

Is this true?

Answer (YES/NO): YES